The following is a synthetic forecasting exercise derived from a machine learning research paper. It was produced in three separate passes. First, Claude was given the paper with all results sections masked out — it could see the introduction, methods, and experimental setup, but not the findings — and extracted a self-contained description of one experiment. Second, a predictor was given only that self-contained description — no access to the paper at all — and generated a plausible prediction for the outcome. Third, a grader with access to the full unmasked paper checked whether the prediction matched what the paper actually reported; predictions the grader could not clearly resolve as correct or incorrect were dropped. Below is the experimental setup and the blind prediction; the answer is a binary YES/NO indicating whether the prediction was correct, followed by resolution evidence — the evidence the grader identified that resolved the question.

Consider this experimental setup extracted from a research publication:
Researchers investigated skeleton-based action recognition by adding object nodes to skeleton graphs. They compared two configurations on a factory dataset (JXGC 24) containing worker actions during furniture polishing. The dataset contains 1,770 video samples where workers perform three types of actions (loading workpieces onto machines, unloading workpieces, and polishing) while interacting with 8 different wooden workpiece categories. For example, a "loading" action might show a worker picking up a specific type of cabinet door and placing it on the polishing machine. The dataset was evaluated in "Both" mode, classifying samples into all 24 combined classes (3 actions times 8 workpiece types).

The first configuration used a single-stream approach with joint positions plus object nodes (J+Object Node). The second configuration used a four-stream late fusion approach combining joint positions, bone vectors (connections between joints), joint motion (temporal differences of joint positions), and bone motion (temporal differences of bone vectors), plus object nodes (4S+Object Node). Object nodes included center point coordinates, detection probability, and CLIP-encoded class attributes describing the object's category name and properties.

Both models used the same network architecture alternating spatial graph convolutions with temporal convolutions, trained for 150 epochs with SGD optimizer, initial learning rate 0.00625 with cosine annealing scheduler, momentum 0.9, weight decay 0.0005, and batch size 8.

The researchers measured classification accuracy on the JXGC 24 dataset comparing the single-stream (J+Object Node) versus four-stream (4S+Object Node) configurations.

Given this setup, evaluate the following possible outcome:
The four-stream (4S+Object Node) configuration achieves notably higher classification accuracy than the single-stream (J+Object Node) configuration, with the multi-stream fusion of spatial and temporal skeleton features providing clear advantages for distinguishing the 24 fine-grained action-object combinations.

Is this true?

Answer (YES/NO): NO